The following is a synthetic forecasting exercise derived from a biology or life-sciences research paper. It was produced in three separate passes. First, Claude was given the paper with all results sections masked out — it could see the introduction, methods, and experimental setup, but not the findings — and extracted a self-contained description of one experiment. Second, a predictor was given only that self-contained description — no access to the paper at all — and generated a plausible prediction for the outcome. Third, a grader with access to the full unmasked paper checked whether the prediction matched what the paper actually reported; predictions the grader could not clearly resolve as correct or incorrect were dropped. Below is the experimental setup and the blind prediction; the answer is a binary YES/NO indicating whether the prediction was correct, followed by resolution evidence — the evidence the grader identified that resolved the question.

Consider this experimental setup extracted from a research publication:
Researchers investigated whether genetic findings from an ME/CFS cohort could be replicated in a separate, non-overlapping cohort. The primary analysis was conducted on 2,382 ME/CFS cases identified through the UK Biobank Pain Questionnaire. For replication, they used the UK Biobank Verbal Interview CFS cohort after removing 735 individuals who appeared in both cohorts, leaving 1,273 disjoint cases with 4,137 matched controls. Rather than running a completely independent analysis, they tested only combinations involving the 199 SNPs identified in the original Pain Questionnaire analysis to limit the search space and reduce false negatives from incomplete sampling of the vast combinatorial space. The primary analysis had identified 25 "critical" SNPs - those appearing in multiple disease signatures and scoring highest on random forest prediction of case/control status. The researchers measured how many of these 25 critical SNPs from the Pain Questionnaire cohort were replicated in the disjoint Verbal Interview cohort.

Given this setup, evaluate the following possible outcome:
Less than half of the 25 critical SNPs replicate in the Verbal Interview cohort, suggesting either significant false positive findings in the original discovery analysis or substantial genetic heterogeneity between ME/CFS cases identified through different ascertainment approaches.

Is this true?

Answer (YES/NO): YES